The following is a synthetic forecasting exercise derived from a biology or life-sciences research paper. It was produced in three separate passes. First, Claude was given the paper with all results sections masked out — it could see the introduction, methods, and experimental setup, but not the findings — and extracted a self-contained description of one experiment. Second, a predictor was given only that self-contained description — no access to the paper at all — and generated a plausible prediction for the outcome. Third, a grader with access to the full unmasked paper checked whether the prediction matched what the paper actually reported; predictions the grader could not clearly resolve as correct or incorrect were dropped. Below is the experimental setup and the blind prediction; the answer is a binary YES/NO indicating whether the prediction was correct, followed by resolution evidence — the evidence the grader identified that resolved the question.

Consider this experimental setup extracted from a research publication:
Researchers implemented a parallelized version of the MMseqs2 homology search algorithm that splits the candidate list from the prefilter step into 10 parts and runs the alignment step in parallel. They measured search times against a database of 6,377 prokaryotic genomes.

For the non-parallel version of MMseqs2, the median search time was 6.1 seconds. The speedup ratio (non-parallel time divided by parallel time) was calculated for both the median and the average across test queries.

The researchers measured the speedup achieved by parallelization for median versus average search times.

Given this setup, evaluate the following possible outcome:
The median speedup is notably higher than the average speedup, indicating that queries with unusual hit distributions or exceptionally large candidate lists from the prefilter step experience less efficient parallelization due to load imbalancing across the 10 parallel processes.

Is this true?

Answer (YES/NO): NO